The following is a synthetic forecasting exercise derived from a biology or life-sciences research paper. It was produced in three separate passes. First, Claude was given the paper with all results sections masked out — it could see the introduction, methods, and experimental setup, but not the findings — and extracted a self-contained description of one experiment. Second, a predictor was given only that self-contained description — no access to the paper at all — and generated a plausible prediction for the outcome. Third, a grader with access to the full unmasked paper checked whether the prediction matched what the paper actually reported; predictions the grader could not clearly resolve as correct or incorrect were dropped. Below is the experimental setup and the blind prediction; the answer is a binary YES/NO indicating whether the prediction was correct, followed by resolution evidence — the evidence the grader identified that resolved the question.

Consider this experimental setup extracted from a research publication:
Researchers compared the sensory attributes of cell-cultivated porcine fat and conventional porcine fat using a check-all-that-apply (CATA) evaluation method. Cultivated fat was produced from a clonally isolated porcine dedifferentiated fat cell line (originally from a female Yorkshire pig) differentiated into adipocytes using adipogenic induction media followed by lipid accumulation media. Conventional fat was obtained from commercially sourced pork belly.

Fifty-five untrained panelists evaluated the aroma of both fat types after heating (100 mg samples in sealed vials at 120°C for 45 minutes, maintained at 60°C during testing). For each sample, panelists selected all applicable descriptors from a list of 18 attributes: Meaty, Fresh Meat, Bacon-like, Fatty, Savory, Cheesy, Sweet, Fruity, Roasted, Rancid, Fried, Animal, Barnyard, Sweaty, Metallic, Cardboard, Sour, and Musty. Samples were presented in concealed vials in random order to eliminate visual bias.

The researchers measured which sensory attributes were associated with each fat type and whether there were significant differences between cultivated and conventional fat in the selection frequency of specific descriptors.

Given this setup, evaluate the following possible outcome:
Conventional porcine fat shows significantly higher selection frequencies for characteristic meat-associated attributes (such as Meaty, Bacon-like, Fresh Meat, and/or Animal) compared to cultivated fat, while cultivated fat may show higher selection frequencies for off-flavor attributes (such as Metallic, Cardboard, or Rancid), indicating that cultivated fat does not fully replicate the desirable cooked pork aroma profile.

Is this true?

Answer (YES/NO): NO